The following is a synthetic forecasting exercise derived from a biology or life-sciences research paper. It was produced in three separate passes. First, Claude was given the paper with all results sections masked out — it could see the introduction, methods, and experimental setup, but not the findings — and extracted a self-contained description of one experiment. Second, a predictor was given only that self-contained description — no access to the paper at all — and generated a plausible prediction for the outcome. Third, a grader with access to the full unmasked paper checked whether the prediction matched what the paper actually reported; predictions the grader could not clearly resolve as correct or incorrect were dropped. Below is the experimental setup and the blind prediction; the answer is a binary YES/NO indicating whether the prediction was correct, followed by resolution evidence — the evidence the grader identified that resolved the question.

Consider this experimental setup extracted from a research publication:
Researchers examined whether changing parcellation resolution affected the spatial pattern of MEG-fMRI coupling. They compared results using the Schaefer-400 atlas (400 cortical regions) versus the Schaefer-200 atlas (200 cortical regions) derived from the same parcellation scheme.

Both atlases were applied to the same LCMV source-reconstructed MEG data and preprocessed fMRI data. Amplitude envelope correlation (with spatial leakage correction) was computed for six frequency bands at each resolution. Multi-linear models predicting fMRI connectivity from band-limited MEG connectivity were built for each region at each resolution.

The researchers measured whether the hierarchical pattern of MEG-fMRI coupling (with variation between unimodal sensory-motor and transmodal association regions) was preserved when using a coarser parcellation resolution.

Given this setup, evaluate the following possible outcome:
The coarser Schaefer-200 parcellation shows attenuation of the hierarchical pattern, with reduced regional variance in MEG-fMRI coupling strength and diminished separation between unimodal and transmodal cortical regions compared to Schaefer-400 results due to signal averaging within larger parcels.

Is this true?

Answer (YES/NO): NO